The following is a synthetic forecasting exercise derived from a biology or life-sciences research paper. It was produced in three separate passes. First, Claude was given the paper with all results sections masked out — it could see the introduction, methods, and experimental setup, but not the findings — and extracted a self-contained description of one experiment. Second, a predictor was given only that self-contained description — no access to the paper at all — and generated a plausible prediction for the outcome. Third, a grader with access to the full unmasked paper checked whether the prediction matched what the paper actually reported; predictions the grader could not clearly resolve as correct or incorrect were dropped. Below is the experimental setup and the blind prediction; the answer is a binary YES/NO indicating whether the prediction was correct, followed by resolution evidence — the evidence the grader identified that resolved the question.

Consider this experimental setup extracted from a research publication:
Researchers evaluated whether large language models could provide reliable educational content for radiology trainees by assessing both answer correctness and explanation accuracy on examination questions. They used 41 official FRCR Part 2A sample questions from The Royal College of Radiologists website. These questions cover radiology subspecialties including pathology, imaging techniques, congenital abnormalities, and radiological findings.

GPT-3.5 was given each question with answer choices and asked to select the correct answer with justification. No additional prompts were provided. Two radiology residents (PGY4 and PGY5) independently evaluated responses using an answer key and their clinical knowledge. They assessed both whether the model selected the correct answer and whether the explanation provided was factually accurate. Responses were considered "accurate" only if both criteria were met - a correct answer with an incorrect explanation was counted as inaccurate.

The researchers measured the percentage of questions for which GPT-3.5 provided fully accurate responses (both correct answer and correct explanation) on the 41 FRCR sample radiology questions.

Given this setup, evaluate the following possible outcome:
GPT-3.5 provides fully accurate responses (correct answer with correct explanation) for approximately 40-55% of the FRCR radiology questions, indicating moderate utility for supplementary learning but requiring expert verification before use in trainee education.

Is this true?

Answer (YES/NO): NO